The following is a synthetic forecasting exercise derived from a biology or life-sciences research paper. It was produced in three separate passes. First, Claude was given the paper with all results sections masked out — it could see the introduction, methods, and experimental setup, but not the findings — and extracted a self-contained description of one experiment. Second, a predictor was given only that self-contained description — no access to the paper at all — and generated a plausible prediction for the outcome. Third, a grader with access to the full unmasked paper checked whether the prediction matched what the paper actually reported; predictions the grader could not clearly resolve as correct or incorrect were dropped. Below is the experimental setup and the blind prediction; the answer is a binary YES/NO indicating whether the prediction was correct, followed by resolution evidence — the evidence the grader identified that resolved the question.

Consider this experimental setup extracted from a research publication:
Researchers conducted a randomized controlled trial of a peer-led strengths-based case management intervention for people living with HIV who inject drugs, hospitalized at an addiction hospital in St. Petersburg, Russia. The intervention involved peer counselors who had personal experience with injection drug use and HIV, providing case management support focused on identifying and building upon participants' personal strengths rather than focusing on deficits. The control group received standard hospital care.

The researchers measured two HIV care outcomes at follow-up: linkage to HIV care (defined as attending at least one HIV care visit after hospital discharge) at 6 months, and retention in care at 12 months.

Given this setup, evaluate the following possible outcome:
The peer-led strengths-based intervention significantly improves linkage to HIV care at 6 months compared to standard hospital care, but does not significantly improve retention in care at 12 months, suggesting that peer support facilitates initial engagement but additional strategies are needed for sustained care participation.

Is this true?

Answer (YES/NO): YES